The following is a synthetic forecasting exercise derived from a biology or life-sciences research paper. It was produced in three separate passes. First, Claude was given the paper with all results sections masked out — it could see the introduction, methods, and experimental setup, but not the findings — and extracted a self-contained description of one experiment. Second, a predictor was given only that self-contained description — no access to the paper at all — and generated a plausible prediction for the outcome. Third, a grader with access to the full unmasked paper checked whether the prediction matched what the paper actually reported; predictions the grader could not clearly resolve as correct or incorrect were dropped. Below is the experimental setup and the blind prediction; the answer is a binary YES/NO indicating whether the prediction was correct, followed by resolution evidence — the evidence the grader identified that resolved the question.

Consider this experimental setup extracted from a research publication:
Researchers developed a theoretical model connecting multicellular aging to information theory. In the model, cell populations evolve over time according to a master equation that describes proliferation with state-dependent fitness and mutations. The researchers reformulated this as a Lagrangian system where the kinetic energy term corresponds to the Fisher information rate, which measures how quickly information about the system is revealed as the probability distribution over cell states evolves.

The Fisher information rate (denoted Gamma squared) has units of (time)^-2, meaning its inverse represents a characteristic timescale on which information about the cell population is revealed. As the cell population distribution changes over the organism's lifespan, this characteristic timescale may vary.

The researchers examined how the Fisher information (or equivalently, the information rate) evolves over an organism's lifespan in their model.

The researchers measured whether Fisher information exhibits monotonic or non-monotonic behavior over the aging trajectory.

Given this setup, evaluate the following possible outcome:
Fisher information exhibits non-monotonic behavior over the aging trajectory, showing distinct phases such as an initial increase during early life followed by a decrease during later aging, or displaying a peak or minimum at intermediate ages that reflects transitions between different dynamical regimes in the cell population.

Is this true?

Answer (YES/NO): YES